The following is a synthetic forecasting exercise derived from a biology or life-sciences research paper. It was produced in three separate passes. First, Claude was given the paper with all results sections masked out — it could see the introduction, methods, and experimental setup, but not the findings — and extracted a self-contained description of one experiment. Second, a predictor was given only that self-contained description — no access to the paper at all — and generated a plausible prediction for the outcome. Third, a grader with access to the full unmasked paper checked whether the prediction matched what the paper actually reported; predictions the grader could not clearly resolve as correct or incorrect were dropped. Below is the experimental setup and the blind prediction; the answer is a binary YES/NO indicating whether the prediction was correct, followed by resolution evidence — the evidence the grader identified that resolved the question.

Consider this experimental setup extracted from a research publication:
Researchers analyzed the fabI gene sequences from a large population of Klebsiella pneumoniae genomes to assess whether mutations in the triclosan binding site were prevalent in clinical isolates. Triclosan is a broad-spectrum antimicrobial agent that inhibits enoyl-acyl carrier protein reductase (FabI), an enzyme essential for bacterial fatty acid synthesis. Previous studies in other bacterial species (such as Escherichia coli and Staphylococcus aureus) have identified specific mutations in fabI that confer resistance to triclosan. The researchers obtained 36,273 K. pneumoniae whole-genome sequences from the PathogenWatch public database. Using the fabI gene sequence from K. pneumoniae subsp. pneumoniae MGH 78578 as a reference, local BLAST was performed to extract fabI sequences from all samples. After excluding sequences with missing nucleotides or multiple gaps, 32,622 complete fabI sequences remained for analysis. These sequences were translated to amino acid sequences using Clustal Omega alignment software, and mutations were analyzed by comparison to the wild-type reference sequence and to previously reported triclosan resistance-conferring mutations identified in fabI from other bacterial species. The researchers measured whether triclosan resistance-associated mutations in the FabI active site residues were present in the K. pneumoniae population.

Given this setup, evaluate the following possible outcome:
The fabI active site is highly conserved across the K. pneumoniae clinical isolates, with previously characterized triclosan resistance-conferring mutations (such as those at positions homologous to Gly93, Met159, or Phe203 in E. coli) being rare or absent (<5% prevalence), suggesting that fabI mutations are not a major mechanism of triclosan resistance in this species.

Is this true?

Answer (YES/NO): YES